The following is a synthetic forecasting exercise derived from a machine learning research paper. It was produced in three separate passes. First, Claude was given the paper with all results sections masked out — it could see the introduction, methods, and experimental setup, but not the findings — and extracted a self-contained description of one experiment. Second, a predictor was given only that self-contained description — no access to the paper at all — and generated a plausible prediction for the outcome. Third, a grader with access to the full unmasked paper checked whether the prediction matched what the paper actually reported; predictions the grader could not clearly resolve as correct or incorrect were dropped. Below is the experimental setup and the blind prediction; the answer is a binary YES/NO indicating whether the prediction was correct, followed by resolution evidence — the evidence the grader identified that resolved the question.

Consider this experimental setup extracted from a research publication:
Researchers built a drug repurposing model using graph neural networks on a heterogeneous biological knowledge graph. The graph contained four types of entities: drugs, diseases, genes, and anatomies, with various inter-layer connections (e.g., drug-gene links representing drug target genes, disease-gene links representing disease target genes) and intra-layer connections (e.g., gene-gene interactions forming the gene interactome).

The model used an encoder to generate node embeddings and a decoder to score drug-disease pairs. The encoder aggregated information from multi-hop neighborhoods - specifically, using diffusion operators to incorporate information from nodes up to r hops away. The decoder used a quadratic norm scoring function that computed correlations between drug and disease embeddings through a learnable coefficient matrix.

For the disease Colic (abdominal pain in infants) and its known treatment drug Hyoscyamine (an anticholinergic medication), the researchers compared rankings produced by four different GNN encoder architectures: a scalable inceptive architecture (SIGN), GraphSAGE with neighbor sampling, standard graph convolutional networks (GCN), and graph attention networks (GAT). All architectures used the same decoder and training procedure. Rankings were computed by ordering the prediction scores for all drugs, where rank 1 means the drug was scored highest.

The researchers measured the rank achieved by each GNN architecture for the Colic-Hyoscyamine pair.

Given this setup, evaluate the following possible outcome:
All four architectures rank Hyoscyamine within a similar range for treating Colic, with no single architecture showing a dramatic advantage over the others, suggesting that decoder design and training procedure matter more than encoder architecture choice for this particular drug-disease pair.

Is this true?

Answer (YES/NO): NO